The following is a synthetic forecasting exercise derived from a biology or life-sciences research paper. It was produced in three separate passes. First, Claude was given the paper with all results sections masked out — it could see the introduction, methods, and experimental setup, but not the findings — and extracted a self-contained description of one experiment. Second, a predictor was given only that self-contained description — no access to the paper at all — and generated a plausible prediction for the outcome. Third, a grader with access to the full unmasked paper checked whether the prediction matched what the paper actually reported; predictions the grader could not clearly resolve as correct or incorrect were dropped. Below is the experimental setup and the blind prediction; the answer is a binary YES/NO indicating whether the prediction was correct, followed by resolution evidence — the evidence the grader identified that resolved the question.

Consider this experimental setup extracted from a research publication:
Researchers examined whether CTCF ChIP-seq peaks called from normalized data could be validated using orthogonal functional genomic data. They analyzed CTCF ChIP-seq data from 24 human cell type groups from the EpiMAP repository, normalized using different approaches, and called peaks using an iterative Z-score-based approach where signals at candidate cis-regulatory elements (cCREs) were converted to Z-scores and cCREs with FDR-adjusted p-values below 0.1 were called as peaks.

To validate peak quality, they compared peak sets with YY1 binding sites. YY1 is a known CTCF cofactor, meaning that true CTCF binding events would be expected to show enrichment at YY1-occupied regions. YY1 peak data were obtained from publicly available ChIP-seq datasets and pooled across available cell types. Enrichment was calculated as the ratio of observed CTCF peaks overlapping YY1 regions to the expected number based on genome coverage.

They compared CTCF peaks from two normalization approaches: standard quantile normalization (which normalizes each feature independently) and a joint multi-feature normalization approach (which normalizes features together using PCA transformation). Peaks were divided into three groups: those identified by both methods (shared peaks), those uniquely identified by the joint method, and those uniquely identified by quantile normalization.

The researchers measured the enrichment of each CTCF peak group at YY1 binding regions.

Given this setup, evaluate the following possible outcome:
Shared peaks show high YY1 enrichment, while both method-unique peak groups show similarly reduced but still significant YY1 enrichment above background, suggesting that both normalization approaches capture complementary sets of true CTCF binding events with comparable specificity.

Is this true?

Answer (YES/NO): NO